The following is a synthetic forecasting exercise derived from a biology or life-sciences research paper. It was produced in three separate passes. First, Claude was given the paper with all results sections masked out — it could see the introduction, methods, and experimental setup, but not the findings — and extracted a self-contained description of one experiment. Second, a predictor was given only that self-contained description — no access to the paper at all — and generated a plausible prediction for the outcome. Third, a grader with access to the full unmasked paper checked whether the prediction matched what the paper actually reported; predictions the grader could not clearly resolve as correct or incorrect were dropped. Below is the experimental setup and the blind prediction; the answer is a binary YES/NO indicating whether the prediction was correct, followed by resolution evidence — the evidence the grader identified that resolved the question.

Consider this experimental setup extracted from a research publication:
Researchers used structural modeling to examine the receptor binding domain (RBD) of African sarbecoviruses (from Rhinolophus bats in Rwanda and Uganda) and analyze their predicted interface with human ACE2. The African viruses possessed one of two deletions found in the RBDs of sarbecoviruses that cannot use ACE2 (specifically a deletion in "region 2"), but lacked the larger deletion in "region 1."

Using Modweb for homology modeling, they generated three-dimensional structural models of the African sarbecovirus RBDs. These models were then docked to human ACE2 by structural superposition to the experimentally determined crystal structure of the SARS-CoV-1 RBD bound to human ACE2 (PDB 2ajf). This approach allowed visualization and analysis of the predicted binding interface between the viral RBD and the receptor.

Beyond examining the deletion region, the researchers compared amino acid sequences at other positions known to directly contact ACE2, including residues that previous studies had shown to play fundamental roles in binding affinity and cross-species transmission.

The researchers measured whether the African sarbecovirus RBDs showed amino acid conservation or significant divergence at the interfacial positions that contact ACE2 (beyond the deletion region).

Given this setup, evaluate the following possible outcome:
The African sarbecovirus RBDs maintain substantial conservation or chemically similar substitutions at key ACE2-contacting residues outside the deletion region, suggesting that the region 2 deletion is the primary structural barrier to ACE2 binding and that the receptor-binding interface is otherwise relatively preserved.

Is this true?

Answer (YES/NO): NO